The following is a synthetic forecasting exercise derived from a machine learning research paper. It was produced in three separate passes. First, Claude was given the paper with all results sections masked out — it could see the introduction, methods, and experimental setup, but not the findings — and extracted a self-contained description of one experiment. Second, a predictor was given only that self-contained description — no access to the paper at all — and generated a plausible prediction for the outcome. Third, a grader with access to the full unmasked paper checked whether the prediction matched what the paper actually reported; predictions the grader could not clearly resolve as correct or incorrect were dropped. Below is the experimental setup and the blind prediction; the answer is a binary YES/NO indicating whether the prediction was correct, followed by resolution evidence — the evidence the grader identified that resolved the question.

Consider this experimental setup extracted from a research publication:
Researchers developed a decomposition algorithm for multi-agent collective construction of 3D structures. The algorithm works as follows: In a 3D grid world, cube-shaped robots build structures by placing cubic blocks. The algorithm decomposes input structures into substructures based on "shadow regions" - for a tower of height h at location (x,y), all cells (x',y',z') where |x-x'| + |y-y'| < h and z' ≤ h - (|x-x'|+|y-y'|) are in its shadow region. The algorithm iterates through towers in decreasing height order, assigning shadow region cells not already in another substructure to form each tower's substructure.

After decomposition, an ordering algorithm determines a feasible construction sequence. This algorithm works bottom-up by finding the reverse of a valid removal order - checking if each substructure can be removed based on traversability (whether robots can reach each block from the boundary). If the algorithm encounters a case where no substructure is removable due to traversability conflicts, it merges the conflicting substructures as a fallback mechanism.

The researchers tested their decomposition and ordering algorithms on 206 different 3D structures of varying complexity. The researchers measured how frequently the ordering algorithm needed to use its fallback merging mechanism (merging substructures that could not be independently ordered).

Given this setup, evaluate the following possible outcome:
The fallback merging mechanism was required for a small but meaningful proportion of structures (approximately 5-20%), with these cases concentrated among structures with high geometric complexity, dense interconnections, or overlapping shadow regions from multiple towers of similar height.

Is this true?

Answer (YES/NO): NO